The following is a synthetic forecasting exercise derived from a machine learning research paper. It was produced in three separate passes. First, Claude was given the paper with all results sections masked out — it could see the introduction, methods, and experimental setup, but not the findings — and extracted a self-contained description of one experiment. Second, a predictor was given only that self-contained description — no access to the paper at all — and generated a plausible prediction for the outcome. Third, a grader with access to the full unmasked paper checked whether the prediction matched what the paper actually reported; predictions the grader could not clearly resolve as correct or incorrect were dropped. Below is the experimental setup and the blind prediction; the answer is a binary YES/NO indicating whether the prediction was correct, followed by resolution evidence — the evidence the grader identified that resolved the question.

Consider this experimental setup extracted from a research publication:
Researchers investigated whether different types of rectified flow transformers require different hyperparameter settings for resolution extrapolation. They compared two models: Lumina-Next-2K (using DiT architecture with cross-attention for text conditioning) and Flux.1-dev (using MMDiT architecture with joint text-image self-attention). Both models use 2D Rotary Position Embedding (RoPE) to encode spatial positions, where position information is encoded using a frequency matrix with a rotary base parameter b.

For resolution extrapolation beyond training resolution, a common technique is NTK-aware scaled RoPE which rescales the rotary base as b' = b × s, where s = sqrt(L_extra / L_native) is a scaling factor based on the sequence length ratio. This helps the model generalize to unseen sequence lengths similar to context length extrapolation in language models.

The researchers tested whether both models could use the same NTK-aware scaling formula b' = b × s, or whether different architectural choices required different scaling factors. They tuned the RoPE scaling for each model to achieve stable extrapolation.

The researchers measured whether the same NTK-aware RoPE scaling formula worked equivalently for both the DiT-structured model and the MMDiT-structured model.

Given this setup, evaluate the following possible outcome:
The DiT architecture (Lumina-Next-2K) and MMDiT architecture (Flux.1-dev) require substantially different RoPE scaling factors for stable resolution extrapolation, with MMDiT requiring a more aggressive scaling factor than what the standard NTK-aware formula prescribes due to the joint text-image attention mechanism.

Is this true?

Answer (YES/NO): YES